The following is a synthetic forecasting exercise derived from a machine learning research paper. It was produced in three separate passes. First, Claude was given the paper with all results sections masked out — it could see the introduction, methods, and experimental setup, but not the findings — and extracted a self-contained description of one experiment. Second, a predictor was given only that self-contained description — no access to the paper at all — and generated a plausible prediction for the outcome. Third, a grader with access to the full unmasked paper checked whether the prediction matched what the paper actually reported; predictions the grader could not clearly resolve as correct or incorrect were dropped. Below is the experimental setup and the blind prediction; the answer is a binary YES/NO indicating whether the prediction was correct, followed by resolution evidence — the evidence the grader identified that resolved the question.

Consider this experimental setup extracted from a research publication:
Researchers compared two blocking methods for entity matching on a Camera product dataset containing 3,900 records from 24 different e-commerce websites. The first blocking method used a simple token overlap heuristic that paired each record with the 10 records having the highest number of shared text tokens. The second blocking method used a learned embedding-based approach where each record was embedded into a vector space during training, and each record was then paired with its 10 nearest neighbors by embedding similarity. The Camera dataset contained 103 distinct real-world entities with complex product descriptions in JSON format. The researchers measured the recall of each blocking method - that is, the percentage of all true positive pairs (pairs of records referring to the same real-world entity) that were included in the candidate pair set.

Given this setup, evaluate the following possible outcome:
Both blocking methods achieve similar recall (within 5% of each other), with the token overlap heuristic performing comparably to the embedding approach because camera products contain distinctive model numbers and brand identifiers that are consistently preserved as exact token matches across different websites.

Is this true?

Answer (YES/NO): NO